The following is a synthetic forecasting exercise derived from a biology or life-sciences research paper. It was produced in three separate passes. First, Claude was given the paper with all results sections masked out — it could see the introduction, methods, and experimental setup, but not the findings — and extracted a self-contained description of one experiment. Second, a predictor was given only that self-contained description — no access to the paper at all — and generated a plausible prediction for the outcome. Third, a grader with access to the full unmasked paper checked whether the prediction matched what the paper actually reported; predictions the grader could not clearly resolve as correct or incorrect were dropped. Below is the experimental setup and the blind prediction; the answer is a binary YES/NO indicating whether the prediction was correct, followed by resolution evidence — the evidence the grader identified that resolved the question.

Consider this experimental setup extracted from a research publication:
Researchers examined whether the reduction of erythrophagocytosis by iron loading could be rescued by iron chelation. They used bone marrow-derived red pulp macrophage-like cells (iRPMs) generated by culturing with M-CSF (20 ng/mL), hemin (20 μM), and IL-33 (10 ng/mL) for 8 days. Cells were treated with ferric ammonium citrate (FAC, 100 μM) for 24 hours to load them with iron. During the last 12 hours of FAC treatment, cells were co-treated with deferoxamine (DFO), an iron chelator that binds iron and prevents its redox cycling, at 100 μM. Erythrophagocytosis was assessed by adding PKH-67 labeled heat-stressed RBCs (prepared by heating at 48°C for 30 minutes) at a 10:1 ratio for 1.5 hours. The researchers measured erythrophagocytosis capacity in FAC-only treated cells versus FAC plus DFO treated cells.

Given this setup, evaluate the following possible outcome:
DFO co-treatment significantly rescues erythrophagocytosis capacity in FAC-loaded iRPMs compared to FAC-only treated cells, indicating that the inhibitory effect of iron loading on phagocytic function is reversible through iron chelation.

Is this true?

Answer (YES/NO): YES